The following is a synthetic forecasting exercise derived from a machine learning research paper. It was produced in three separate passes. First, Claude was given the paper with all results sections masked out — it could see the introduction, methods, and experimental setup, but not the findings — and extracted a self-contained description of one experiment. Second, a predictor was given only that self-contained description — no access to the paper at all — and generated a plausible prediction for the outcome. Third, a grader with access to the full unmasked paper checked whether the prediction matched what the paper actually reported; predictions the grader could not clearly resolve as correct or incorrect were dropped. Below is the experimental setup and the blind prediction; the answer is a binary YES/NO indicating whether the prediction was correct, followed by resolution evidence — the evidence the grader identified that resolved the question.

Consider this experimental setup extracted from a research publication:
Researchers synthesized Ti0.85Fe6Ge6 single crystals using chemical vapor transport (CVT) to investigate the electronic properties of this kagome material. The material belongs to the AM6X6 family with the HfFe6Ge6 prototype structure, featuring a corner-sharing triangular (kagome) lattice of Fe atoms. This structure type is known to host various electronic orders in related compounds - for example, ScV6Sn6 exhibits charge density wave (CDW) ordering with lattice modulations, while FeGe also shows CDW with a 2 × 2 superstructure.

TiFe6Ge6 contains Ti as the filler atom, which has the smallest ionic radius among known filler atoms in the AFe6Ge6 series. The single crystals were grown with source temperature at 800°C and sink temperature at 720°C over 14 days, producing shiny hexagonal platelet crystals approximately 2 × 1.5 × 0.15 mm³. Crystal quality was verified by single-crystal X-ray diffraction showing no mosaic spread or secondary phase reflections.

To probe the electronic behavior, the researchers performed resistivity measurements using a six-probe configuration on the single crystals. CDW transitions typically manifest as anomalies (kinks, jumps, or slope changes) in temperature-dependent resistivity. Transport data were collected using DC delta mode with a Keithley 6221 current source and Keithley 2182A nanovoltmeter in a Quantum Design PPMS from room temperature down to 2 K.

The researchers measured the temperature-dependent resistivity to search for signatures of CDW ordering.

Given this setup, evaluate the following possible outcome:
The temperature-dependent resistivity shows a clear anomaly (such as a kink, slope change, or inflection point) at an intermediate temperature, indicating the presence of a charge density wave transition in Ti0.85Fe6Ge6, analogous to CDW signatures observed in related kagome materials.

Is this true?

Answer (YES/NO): NO